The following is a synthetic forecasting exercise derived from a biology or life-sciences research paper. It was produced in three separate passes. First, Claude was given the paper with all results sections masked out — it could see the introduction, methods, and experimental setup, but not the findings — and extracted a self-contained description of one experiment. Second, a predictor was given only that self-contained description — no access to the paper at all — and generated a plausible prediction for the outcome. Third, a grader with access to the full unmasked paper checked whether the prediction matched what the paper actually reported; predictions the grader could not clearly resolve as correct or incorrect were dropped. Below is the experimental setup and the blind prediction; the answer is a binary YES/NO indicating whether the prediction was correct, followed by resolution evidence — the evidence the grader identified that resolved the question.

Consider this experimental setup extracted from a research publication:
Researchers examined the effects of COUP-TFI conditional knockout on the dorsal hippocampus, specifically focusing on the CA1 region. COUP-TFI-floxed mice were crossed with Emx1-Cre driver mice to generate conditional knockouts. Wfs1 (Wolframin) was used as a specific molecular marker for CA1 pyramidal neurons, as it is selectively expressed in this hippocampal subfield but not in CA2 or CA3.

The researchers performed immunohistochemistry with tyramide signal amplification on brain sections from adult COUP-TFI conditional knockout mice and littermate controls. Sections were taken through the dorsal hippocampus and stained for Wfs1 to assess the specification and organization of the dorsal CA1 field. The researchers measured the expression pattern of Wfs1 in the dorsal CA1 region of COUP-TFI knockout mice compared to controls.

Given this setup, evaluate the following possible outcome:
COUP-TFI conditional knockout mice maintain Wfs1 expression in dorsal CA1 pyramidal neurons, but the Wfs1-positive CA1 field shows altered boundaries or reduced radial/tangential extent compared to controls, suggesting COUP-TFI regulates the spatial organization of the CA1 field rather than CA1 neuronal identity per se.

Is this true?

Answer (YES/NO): NO